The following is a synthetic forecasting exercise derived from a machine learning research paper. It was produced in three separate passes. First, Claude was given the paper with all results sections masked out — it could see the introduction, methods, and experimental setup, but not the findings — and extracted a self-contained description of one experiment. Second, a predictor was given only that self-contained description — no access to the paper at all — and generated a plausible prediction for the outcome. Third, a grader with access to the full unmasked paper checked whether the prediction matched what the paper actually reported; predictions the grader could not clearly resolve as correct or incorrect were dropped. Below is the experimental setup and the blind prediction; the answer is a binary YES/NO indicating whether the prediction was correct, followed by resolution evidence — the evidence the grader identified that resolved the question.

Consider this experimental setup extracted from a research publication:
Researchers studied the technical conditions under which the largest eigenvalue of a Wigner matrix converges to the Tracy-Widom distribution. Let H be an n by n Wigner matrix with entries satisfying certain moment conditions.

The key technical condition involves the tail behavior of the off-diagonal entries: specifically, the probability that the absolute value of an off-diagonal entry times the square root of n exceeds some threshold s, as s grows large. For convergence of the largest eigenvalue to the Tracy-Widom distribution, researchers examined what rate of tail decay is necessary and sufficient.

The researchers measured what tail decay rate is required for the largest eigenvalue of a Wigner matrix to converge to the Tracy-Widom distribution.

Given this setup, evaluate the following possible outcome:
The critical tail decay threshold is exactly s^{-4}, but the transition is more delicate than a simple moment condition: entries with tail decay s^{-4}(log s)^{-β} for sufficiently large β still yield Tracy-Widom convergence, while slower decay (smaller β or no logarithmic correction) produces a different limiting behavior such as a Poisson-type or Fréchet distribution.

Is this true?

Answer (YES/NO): NO